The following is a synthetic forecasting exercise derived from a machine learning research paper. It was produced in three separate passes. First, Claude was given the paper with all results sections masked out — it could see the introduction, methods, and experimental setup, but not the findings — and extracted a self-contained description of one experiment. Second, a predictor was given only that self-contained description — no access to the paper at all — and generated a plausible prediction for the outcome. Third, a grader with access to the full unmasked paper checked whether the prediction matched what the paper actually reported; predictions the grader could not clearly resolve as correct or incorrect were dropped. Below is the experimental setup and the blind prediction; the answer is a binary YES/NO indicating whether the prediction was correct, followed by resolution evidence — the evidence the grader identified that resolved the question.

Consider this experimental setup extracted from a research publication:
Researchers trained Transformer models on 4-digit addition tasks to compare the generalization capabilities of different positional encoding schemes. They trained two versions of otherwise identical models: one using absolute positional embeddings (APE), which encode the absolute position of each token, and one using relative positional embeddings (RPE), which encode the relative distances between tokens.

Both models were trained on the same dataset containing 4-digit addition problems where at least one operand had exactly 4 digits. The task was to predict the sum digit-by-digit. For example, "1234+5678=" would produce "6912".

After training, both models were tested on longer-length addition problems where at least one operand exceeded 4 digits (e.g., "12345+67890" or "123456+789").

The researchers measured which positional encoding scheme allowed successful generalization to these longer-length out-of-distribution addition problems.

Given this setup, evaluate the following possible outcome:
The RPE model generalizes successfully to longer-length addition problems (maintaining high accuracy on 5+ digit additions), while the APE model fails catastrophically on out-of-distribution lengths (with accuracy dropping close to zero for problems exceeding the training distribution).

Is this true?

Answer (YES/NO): YES